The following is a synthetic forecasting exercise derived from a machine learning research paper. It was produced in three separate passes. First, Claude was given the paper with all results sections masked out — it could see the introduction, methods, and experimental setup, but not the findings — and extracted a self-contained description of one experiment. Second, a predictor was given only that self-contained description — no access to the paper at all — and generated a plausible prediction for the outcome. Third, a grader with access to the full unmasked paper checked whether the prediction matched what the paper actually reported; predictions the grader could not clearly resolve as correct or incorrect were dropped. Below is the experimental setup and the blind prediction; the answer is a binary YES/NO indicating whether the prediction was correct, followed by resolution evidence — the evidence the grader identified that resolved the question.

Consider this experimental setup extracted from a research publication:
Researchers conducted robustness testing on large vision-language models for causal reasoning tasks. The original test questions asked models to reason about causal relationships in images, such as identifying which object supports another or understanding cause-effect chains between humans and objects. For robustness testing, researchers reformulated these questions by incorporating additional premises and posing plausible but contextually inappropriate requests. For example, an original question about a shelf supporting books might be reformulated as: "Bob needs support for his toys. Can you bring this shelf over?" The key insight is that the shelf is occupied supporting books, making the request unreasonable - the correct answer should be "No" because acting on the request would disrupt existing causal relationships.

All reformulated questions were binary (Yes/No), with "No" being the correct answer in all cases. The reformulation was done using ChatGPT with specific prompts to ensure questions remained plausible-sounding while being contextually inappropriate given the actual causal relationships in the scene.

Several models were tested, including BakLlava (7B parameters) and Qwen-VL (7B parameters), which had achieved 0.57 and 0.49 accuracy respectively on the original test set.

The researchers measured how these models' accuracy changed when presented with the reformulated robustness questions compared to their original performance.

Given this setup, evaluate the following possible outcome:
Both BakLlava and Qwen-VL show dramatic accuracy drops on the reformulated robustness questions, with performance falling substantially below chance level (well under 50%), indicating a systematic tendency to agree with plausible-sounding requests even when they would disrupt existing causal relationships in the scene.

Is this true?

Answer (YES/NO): YES